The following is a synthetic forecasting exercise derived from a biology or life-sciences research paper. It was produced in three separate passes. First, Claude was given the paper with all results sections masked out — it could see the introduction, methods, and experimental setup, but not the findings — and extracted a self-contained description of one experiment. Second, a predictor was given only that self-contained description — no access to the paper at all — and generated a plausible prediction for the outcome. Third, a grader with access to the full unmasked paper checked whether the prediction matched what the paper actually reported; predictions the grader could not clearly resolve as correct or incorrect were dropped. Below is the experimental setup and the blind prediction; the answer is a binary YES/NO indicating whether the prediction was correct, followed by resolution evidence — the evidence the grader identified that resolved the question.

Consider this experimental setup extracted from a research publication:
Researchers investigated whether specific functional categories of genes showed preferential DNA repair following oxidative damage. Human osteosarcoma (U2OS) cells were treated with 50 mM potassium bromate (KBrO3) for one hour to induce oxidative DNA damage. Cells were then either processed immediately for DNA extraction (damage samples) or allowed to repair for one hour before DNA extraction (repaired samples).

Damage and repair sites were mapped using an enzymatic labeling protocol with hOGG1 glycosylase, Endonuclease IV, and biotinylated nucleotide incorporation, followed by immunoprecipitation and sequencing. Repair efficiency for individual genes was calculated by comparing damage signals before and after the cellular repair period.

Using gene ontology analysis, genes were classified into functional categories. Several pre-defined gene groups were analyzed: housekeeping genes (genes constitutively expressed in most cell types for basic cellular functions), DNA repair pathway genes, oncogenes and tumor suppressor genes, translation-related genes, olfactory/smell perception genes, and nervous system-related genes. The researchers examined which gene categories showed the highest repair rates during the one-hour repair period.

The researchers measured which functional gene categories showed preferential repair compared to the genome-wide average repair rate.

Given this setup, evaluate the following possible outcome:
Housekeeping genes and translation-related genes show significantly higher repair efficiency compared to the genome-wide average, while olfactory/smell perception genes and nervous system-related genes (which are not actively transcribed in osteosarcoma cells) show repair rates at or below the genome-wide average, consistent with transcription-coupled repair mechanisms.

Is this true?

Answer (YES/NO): YES